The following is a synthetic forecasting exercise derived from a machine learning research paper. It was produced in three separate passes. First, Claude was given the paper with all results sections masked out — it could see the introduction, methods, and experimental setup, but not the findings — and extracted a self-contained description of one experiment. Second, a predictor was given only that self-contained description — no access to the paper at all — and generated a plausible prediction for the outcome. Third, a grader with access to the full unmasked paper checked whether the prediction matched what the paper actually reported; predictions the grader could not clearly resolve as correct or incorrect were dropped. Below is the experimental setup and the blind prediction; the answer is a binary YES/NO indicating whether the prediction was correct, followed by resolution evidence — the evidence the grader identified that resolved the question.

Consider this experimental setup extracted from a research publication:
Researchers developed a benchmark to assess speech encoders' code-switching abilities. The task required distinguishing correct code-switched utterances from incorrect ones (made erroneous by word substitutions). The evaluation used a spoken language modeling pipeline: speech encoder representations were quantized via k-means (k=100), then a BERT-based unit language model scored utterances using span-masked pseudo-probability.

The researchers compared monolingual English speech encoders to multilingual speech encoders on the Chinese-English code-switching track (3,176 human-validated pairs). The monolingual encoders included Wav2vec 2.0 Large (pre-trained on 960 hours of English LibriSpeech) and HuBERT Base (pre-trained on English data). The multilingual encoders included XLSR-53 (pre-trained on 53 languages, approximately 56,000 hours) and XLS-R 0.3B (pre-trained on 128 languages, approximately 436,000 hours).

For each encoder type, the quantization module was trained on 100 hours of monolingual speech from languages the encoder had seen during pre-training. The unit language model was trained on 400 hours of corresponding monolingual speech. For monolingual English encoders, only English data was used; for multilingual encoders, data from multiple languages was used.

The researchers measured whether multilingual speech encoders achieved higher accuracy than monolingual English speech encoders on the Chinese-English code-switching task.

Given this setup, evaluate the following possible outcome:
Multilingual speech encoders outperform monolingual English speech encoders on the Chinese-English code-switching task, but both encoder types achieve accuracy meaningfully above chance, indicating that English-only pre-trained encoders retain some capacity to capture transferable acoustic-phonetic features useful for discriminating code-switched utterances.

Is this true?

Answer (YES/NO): YES